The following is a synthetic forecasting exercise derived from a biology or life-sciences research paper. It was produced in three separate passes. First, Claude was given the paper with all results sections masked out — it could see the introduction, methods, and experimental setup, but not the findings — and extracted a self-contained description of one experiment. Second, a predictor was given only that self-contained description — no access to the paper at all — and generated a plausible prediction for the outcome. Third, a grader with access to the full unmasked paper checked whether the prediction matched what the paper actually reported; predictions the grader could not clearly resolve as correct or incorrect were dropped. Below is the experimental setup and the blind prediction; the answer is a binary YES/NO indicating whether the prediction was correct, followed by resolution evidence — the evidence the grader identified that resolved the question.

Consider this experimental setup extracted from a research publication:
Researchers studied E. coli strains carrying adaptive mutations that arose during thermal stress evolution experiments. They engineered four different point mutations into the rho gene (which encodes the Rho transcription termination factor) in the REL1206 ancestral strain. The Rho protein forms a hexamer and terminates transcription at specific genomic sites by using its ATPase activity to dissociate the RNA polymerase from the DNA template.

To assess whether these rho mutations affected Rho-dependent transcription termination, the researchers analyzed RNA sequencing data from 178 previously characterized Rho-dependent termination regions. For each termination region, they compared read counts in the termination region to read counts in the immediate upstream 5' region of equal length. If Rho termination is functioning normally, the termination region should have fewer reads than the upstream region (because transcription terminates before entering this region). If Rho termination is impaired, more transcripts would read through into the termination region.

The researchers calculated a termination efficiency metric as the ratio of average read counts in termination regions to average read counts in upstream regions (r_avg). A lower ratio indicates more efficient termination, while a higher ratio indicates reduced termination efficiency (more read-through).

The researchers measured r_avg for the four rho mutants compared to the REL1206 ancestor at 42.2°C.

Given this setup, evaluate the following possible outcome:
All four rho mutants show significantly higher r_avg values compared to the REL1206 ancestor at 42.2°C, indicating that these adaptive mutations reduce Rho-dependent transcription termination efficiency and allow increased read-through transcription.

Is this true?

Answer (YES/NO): NO